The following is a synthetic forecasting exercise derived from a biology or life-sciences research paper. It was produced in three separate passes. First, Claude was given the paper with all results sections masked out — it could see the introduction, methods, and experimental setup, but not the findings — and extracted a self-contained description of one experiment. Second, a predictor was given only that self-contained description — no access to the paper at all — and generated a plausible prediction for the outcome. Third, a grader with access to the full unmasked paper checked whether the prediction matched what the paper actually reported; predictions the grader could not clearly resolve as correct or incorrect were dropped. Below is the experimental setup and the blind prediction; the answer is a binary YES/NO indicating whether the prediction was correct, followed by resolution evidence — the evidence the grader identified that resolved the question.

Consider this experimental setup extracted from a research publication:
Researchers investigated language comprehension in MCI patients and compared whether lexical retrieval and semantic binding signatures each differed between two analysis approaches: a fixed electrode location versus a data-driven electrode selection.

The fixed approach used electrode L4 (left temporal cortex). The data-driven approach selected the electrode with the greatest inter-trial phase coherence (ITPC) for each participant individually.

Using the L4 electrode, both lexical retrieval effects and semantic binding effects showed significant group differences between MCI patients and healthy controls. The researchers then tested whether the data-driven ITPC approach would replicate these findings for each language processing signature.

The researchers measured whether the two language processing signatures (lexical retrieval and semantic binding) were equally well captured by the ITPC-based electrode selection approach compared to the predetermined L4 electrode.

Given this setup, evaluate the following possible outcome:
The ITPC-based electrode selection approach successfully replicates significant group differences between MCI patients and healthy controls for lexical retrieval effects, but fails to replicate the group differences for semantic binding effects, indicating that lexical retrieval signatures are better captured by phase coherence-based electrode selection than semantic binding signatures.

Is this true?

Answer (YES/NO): YES